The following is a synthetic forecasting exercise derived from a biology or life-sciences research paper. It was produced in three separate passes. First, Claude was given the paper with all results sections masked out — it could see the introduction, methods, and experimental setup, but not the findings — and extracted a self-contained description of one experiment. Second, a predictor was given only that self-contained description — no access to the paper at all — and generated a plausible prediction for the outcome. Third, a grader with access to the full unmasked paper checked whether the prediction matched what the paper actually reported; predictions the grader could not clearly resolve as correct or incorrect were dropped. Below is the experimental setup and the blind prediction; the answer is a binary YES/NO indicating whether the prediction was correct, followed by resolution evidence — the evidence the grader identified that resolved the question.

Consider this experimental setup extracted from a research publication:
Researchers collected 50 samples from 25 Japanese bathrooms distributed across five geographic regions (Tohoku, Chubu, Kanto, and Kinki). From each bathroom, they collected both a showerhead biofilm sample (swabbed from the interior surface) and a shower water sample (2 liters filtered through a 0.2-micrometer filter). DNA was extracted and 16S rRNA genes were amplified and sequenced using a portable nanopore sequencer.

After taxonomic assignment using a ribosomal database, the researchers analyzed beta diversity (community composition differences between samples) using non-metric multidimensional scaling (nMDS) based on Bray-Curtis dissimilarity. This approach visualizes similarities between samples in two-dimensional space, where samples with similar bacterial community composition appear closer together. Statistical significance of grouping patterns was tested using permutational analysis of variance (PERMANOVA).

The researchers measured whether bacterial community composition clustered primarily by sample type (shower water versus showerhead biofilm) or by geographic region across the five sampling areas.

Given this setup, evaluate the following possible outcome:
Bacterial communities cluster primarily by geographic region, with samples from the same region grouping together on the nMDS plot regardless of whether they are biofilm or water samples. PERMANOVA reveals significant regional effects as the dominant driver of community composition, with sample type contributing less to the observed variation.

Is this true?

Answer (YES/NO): NO